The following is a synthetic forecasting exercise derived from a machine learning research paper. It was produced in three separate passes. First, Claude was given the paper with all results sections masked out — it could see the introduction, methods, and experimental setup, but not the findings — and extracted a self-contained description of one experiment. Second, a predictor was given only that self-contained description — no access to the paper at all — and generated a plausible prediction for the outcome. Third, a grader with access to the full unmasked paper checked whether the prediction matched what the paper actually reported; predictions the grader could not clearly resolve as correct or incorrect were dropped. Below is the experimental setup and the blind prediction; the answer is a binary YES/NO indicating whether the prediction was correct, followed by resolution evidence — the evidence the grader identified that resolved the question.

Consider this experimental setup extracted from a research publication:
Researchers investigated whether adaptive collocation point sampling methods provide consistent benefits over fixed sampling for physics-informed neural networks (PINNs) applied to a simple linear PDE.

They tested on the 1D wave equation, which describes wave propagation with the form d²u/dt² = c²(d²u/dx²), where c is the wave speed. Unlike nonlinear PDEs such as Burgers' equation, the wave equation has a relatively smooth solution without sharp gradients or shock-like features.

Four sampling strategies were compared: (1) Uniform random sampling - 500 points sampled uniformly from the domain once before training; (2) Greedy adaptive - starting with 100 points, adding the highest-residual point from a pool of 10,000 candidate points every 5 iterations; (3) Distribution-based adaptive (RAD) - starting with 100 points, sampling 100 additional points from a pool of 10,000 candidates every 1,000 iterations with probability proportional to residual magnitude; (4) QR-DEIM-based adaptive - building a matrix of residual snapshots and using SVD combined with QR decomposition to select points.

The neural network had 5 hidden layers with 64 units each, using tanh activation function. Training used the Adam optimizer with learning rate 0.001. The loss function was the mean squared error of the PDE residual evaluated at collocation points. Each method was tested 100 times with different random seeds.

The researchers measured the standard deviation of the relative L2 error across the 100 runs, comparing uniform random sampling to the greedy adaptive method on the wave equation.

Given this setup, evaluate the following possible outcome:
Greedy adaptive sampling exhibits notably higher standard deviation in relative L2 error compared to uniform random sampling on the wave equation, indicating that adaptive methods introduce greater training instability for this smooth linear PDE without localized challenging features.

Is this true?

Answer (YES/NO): NO